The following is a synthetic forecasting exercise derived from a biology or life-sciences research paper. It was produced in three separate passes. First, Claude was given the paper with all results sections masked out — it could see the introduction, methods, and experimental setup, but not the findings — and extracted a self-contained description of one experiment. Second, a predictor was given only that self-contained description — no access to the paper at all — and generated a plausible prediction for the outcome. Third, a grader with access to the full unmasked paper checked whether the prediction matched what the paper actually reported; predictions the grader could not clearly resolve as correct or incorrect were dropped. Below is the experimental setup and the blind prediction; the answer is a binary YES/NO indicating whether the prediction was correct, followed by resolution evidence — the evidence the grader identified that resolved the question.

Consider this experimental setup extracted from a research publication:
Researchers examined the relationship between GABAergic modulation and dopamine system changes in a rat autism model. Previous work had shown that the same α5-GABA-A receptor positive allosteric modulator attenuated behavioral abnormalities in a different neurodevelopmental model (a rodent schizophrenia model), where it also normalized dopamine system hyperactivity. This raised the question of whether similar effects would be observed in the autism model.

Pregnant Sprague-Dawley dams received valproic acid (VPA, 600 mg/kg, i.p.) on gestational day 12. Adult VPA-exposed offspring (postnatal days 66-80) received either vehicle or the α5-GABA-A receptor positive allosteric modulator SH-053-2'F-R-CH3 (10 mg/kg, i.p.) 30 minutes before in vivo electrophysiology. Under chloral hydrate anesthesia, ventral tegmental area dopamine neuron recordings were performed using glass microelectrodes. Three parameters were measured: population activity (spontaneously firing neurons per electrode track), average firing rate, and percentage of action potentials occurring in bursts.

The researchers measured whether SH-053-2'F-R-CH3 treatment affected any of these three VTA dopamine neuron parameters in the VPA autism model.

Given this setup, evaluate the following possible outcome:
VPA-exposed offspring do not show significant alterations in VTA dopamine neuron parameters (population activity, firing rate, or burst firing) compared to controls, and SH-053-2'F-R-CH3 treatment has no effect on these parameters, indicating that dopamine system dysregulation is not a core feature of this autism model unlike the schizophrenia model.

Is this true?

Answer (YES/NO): NO